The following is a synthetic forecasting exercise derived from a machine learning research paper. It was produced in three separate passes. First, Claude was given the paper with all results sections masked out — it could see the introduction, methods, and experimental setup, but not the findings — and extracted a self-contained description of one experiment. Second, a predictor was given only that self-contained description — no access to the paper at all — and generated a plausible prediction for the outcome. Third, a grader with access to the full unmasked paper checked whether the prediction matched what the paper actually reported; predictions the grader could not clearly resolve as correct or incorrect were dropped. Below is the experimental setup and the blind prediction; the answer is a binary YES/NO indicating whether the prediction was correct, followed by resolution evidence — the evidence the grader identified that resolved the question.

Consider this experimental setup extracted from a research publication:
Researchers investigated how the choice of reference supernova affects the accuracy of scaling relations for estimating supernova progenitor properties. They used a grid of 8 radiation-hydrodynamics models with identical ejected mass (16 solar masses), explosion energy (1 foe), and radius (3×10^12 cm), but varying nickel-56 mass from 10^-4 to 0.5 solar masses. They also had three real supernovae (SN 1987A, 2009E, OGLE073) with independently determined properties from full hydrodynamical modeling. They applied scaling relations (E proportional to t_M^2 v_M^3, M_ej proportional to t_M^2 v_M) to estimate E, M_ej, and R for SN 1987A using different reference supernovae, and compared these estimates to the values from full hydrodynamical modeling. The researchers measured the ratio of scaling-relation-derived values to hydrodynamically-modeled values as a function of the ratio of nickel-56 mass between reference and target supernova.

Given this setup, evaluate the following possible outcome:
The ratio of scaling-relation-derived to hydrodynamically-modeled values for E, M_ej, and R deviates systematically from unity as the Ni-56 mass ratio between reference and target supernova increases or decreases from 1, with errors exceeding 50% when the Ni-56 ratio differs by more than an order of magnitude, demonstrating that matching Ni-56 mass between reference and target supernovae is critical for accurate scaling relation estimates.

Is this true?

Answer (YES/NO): NO